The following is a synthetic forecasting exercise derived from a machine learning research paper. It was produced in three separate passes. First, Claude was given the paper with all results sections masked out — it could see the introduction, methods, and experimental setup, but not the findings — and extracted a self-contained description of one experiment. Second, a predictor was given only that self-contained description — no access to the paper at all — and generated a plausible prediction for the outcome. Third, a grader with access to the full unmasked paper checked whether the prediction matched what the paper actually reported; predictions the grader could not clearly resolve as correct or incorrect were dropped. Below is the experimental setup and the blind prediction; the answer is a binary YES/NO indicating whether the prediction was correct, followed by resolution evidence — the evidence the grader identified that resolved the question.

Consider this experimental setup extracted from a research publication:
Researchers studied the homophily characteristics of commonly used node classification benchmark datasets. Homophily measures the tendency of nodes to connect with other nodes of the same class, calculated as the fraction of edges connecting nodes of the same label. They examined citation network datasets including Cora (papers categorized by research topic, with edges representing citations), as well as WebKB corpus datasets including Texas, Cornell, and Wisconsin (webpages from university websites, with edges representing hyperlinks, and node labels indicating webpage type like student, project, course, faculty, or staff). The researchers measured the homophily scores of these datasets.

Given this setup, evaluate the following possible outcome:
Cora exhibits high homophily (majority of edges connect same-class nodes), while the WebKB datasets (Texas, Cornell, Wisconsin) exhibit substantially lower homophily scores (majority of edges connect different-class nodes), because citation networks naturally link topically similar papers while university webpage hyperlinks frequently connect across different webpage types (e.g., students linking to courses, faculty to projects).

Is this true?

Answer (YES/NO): YES